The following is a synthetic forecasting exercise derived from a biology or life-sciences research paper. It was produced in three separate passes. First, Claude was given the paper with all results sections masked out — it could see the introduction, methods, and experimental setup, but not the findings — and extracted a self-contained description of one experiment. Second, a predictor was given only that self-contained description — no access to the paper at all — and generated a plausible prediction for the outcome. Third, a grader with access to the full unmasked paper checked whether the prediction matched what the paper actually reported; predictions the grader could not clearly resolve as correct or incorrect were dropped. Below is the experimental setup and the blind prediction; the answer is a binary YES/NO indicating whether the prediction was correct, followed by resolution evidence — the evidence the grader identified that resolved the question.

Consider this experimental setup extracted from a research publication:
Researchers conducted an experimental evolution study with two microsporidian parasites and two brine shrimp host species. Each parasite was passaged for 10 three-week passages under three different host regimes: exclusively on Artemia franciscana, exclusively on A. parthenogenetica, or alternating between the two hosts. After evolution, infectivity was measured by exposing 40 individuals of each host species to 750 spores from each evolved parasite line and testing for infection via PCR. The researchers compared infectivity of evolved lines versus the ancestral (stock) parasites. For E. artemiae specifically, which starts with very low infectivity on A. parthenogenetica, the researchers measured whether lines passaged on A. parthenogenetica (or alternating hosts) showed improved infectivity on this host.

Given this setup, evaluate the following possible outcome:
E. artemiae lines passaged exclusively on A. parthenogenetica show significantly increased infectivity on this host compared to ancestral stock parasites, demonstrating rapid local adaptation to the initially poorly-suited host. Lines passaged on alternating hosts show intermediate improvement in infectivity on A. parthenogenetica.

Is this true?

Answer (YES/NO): NO